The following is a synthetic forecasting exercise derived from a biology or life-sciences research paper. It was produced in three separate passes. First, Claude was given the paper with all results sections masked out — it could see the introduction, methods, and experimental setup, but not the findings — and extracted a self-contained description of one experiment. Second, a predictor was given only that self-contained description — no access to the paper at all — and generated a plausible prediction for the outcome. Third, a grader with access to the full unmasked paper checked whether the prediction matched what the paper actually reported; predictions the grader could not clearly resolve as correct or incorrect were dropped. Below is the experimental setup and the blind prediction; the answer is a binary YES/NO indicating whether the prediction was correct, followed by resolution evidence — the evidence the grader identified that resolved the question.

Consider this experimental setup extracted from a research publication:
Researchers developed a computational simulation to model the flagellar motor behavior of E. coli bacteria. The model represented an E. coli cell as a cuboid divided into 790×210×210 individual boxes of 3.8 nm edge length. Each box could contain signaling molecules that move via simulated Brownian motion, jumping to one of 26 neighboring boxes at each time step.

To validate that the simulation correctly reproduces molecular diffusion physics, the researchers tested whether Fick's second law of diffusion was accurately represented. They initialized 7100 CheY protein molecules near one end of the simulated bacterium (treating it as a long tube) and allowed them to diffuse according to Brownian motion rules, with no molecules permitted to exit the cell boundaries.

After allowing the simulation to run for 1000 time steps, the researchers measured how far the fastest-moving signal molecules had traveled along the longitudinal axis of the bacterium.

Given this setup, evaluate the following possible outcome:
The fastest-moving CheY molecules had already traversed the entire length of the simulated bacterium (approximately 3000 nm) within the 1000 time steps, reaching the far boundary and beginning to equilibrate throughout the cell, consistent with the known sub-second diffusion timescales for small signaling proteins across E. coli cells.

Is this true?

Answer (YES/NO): NO